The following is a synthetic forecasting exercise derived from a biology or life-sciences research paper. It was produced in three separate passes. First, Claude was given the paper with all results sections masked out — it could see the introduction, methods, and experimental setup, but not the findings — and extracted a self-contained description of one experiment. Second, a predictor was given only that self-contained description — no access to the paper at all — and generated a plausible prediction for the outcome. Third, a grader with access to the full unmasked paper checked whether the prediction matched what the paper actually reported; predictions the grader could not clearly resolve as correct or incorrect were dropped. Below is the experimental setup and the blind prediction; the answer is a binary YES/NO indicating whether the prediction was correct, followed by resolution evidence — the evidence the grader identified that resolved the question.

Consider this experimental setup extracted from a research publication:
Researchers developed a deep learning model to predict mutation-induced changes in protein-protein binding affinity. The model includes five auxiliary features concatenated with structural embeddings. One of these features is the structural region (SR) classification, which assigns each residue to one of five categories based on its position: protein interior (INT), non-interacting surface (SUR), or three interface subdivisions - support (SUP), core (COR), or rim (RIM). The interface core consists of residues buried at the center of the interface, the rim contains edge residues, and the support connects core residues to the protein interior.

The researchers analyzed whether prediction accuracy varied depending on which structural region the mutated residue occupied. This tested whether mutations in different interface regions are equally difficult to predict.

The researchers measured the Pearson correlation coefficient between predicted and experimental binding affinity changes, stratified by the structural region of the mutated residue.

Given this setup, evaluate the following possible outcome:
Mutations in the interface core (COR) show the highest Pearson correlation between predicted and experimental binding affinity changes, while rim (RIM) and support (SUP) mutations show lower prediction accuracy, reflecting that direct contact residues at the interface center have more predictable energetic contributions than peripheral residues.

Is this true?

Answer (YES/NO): NO